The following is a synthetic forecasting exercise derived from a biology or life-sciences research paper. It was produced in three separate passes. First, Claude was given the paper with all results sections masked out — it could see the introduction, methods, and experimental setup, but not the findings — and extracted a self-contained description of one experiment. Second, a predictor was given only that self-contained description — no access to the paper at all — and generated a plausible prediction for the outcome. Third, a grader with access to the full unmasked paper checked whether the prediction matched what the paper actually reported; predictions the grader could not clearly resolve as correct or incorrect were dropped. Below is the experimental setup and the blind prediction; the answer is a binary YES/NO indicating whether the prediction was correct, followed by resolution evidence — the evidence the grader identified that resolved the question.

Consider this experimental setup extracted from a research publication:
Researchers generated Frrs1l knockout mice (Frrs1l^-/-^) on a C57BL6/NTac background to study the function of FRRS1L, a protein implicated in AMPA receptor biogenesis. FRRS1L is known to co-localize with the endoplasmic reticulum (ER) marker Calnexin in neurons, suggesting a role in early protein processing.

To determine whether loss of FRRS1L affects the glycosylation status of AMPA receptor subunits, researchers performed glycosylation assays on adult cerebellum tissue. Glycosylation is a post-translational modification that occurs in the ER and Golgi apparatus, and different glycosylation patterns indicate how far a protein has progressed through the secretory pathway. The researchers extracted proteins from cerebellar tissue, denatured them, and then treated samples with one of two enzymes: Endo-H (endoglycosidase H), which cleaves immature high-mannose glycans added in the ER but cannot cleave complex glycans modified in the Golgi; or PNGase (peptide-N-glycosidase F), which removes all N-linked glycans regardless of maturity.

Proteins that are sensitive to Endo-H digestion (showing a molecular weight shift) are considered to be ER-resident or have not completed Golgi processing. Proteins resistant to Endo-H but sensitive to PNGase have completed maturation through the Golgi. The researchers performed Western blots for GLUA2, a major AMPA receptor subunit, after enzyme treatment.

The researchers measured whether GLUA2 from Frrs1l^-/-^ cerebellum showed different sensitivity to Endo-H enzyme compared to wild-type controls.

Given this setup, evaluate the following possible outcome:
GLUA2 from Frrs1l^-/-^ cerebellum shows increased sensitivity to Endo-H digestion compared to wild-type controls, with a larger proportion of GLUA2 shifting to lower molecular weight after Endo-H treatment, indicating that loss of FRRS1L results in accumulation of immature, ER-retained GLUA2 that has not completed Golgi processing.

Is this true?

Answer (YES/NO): YES